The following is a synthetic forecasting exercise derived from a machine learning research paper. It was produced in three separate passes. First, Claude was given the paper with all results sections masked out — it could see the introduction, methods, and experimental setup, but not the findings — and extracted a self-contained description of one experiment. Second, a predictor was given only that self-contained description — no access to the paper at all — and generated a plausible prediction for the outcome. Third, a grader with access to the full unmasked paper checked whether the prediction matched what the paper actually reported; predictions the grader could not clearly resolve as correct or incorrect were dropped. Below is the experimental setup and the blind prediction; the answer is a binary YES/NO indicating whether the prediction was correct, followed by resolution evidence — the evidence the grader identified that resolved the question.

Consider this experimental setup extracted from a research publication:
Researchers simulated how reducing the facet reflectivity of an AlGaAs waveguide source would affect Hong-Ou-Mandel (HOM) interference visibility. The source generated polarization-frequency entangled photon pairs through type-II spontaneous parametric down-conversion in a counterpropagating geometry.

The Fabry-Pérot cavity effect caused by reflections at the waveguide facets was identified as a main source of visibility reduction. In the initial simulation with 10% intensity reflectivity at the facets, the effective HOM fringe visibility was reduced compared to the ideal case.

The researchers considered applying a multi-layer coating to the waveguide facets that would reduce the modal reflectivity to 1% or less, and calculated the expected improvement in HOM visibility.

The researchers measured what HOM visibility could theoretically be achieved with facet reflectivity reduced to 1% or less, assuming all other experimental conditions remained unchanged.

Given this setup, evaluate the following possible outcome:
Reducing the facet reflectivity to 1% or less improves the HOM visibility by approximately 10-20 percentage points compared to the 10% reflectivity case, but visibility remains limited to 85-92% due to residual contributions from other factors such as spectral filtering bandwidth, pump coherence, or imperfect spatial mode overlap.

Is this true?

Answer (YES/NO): NO